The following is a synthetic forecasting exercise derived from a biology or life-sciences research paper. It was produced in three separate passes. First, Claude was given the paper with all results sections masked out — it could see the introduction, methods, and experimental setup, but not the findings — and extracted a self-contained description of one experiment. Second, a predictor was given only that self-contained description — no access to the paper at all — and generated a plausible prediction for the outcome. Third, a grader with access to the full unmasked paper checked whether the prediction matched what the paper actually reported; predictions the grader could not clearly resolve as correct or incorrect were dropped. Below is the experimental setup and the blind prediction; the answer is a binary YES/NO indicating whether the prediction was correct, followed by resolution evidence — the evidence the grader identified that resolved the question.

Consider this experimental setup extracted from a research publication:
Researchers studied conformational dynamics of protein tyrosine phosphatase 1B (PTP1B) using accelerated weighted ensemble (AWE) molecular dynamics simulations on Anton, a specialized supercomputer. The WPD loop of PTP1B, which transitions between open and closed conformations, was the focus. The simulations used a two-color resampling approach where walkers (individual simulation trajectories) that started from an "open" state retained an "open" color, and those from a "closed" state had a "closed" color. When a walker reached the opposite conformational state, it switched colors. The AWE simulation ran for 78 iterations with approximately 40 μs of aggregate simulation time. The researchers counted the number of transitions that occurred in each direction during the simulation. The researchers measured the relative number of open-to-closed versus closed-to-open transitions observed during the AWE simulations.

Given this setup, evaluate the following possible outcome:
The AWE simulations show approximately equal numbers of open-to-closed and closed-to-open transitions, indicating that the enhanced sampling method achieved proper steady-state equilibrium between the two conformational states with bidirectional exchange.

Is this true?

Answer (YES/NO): NO